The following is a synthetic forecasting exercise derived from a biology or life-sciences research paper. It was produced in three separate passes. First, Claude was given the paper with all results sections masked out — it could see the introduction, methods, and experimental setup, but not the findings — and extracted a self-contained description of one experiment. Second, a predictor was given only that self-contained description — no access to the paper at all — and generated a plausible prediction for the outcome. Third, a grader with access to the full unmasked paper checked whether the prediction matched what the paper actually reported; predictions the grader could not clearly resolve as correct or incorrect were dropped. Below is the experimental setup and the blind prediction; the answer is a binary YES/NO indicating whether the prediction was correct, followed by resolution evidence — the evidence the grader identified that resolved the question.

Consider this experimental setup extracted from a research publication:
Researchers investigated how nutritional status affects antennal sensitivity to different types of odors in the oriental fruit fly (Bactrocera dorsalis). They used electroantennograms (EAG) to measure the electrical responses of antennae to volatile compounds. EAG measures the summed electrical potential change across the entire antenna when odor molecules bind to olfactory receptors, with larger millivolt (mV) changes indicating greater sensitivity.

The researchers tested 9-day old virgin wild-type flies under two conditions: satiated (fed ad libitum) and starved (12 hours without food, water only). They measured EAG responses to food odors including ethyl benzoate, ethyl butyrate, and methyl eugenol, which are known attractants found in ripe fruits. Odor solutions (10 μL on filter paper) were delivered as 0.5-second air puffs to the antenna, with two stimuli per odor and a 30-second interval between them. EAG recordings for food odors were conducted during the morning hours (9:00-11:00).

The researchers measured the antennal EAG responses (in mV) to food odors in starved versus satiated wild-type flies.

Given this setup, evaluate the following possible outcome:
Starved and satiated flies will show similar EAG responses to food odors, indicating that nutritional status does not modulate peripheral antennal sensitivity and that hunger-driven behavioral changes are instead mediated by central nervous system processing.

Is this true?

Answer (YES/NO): NO